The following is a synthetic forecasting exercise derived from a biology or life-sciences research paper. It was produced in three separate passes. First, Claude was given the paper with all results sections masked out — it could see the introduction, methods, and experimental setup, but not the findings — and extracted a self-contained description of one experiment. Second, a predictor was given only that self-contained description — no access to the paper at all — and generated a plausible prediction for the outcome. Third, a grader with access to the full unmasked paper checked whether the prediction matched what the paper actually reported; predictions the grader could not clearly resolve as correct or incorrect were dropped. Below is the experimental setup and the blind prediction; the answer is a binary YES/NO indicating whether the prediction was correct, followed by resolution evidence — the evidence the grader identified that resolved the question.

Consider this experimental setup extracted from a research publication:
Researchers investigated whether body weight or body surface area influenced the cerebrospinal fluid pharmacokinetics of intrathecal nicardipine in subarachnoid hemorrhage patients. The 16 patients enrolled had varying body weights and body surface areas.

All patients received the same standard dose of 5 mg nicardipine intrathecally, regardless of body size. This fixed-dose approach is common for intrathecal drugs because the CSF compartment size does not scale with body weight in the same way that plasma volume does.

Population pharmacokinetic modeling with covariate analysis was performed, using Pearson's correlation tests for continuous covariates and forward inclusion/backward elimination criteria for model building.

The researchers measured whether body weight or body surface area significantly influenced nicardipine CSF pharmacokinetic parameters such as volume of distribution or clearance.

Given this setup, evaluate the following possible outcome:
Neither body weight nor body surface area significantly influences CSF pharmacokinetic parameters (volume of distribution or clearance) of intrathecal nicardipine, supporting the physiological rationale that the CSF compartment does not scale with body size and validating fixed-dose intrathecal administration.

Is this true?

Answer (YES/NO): YES